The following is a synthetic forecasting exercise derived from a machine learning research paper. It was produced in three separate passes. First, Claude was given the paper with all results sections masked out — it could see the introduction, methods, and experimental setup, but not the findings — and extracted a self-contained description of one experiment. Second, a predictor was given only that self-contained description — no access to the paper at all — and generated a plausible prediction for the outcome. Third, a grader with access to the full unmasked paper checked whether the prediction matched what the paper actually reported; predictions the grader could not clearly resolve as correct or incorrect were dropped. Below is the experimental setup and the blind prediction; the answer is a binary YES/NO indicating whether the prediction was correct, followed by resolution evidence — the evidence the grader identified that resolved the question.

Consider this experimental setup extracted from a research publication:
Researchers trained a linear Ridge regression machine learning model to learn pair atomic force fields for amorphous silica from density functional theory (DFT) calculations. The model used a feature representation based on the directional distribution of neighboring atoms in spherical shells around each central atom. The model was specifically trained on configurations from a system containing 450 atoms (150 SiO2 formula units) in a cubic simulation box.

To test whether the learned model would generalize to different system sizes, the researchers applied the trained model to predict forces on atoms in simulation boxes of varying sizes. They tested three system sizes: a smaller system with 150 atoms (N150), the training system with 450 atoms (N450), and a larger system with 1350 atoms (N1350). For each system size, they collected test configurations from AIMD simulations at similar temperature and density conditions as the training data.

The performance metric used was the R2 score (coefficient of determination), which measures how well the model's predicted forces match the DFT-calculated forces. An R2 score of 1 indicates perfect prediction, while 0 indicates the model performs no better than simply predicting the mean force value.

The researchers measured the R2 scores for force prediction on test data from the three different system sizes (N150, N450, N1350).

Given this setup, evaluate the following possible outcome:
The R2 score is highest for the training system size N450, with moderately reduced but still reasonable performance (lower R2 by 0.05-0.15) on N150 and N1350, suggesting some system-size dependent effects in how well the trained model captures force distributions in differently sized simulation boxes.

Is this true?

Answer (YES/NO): NO